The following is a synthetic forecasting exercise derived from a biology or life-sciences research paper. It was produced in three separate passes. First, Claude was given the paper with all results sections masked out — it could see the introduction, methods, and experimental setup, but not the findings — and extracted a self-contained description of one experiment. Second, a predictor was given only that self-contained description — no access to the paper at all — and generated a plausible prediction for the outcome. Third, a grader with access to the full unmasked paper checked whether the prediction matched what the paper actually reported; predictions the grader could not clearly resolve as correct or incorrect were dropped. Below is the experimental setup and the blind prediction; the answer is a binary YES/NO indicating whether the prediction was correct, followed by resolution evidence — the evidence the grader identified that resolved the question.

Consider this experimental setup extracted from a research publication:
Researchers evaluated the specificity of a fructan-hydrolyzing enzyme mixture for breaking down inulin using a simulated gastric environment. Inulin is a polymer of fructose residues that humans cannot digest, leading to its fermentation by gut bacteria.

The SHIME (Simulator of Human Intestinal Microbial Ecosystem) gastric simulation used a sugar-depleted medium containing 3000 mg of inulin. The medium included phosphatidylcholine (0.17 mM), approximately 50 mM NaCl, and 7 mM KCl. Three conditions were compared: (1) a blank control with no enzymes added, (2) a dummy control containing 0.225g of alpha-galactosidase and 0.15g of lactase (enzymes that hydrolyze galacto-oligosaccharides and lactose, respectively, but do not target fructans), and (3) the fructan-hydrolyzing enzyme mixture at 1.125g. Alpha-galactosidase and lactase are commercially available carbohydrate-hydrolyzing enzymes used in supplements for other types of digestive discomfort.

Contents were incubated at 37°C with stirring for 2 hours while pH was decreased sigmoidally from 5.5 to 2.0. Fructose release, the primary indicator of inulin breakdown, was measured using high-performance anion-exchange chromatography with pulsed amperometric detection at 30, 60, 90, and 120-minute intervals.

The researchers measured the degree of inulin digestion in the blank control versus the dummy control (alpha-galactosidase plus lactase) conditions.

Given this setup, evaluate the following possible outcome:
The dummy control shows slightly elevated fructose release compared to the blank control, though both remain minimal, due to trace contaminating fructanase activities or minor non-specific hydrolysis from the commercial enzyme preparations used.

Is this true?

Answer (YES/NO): NO